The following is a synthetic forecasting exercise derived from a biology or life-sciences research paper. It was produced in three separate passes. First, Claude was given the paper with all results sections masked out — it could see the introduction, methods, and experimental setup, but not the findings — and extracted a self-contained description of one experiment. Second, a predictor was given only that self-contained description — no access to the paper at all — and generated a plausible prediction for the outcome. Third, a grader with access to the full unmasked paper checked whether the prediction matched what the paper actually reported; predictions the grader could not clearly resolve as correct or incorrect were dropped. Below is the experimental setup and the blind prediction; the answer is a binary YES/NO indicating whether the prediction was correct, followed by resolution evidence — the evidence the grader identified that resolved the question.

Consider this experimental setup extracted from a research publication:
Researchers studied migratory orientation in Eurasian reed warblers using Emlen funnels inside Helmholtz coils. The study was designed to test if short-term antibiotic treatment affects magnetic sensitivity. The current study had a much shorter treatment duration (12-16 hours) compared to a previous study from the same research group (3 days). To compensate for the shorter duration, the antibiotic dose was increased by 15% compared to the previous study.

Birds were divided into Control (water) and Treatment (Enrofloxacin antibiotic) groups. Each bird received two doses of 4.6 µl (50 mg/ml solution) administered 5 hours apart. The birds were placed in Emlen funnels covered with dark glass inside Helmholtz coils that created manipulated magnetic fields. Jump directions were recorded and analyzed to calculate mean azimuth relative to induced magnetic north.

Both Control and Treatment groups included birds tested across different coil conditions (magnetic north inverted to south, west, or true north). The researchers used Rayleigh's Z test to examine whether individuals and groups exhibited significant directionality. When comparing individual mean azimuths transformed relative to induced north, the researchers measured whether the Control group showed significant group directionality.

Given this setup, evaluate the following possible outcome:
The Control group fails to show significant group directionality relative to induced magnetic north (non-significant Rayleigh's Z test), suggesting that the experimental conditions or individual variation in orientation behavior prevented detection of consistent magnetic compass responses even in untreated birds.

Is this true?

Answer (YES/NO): YES